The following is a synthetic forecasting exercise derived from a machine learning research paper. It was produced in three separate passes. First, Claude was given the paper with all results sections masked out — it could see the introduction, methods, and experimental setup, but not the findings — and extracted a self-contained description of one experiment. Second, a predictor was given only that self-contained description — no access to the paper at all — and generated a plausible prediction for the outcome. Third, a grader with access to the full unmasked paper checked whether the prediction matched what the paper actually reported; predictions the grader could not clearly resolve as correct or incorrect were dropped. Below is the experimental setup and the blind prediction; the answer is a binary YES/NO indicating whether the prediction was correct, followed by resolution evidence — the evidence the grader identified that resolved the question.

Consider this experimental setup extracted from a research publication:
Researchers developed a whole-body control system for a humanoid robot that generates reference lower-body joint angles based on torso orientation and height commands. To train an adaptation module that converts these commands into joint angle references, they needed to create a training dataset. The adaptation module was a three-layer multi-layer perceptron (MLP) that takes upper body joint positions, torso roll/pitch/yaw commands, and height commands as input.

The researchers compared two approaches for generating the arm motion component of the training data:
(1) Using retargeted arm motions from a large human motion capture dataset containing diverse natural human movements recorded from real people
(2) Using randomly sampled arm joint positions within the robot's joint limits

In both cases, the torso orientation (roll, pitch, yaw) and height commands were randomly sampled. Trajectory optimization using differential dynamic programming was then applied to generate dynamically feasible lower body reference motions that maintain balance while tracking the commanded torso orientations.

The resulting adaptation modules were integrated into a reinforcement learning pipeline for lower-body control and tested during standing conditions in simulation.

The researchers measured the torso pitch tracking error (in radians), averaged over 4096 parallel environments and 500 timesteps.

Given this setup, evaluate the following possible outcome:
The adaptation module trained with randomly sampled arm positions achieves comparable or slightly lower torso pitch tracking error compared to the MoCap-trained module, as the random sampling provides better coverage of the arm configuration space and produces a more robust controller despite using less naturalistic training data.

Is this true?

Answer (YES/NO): NO